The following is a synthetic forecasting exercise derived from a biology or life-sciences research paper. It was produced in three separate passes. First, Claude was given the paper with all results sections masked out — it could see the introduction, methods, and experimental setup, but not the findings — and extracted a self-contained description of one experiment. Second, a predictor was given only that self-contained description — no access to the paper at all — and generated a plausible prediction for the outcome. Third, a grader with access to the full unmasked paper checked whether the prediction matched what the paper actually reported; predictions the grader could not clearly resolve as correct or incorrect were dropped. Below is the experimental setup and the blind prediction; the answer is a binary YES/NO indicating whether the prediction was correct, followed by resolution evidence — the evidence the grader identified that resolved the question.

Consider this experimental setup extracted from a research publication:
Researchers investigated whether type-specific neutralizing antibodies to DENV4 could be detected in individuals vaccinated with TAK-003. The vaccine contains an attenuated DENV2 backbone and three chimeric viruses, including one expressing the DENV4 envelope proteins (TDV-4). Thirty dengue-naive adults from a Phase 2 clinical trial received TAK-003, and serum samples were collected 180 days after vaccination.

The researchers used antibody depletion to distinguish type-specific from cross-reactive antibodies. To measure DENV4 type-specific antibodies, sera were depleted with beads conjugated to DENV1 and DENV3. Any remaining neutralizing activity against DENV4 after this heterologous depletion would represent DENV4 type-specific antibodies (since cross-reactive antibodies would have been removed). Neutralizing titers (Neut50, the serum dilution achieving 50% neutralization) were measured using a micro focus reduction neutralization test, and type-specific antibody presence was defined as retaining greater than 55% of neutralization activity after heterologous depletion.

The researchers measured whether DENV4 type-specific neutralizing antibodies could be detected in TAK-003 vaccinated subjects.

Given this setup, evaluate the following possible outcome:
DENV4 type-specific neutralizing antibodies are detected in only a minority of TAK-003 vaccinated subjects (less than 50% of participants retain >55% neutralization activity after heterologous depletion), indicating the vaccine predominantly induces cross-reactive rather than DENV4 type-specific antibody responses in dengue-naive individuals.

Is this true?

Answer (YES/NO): YES